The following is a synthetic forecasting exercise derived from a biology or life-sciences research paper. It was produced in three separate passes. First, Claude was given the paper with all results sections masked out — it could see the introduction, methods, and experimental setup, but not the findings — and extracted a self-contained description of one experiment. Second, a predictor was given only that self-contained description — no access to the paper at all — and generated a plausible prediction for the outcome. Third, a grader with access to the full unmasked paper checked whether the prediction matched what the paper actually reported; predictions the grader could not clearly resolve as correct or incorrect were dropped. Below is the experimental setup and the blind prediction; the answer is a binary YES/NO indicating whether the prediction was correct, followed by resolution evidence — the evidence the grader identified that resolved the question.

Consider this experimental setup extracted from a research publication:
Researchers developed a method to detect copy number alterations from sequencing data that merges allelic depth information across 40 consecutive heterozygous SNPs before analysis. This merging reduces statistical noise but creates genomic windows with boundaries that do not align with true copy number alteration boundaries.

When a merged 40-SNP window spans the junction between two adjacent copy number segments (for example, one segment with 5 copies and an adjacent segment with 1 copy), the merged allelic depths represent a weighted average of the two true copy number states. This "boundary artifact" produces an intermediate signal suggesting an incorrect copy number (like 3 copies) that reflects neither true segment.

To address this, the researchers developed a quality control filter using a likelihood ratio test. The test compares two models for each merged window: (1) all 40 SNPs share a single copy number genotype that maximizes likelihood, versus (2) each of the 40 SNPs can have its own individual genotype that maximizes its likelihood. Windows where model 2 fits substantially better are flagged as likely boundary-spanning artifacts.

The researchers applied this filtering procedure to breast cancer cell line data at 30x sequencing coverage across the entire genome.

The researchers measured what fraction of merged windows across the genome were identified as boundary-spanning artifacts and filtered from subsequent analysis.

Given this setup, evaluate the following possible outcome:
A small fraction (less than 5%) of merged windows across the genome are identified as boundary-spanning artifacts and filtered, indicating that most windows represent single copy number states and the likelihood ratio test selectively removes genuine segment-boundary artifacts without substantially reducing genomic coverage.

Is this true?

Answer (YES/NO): YES